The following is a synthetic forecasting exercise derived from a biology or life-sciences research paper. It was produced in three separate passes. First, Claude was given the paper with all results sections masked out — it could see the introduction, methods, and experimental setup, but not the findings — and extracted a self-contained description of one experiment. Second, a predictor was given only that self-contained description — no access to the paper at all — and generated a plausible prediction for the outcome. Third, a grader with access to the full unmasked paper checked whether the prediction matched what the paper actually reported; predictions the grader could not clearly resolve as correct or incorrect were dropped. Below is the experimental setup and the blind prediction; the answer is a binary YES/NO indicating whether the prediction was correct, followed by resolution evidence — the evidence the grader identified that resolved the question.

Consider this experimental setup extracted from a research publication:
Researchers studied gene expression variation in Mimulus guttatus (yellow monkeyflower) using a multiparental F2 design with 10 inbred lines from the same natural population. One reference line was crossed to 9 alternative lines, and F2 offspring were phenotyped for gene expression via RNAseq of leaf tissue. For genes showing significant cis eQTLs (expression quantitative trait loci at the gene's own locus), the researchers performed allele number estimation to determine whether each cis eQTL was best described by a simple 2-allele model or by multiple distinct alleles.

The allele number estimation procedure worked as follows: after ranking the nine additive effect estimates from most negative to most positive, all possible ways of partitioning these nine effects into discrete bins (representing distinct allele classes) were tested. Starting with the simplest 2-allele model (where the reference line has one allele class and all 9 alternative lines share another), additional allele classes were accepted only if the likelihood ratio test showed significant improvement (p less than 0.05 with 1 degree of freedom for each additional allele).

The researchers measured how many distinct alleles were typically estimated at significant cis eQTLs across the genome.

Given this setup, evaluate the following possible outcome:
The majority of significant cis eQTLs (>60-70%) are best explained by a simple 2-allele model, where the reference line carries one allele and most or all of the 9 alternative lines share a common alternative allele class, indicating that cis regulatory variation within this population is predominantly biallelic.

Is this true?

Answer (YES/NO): NO